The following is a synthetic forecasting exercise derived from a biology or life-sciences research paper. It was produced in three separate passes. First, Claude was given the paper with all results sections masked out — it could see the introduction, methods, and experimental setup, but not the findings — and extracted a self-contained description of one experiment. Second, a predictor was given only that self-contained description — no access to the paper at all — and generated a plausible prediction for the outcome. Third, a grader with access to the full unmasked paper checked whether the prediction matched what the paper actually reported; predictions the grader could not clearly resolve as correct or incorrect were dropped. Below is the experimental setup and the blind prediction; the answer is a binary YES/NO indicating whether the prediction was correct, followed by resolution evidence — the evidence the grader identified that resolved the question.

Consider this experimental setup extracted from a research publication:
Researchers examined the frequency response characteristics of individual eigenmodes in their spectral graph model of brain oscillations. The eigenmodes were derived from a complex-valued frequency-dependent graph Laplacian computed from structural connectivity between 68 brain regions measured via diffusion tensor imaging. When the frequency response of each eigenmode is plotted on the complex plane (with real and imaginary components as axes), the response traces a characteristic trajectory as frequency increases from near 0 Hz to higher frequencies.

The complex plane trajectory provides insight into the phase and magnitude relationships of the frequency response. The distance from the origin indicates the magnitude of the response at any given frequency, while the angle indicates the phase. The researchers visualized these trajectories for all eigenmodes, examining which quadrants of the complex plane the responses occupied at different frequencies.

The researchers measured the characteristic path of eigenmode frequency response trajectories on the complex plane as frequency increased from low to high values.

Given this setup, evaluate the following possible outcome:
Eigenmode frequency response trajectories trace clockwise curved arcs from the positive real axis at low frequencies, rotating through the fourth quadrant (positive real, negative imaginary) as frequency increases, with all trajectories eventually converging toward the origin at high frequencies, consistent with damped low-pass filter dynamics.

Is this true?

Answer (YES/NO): NO